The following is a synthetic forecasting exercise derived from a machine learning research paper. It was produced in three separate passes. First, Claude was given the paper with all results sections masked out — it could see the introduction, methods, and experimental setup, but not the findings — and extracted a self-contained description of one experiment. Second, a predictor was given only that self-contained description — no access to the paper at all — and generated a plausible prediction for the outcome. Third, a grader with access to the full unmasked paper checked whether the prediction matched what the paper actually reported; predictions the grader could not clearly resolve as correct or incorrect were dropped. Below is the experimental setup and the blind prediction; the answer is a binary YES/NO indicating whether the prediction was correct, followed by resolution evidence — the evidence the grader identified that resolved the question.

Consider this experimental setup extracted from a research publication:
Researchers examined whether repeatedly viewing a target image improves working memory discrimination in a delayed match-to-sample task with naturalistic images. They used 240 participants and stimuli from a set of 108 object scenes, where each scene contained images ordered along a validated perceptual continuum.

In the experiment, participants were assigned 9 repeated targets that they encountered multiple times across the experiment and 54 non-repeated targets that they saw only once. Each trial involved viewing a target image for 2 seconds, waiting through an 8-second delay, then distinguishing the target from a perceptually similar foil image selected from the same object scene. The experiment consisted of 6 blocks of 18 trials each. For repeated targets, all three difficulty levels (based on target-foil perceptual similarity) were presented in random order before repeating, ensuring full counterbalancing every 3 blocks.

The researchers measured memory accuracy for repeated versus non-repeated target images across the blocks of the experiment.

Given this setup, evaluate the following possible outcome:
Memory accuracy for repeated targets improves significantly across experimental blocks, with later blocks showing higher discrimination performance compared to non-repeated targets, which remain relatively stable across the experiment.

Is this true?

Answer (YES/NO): NO